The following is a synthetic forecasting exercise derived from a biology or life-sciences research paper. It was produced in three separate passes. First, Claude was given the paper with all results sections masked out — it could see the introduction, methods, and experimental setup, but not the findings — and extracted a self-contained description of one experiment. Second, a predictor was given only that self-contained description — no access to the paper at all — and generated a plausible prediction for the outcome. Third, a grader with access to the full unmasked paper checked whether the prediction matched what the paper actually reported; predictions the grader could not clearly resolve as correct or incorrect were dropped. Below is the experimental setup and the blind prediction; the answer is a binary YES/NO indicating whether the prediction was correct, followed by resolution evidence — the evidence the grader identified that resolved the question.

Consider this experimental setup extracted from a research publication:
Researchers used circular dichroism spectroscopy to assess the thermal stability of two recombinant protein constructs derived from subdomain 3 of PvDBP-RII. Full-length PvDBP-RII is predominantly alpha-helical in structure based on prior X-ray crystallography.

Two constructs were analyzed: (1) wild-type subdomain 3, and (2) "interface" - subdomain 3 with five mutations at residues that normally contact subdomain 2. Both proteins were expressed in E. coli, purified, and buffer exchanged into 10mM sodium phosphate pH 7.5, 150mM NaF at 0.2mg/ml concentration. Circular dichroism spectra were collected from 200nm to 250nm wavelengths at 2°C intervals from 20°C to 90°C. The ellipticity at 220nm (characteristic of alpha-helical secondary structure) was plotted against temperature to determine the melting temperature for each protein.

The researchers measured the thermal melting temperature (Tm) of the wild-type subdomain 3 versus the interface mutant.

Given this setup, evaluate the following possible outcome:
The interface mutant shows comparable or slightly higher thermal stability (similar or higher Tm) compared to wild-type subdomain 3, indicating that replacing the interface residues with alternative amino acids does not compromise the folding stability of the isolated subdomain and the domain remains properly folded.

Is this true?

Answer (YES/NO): YES